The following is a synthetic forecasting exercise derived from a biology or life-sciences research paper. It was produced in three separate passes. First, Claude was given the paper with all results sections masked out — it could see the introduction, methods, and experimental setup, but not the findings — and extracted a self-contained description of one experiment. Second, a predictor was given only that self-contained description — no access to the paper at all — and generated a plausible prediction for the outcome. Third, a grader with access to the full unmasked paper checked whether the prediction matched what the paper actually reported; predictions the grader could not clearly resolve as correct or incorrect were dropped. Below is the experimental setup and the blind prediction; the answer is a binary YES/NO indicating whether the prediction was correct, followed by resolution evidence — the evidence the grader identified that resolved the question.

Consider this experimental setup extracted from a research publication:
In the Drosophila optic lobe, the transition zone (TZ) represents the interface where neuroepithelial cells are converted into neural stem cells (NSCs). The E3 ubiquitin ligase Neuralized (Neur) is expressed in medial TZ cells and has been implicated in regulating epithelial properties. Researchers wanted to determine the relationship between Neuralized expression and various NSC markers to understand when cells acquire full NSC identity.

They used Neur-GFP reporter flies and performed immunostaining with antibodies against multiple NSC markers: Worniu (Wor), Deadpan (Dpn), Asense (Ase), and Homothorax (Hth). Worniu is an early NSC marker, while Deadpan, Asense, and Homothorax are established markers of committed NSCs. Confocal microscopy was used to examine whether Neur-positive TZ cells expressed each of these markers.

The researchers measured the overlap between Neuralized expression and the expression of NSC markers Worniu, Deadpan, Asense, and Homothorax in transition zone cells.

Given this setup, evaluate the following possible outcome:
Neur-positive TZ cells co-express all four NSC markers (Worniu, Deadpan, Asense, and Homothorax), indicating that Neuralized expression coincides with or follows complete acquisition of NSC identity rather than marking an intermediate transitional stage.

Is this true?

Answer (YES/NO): NO